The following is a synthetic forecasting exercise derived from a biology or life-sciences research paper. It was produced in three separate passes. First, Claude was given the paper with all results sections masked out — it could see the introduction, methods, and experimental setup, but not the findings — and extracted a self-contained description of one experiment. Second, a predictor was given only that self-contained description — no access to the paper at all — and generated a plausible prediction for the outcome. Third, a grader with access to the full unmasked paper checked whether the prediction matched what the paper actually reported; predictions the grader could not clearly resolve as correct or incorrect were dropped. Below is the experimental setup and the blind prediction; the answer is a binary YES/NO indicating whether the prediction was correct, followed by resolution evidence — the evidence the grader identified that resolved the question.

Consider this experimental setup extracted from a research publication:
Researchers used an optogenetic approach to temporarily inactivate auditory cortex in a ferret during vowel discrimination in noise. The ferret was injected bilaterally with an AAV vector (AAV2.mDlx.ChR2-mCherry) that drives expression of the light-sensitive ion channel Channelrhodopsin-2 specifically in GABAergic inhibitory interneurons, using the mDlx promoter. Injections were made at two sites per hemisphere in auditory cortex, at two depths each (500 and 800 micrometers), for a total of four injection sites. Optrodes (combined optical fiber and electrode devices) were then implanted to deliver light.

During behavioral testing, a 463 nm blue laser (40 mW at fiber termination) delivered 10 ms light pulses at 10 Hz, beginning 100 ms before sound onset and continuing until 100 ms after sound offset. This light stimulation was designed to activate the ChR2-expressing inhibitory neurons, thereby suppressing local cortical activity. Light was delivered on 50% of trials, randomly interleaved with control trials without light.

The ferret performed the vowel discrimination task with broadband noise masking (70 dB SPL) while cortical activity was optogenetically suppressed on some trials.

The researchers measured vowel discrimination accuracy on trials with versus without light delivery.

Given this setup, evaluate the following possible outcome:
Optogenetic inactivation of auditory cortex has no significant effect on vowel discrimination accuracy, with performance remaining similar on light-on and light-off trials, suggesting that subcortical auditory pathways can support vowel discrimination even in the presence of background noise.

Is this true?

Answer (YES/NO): NO